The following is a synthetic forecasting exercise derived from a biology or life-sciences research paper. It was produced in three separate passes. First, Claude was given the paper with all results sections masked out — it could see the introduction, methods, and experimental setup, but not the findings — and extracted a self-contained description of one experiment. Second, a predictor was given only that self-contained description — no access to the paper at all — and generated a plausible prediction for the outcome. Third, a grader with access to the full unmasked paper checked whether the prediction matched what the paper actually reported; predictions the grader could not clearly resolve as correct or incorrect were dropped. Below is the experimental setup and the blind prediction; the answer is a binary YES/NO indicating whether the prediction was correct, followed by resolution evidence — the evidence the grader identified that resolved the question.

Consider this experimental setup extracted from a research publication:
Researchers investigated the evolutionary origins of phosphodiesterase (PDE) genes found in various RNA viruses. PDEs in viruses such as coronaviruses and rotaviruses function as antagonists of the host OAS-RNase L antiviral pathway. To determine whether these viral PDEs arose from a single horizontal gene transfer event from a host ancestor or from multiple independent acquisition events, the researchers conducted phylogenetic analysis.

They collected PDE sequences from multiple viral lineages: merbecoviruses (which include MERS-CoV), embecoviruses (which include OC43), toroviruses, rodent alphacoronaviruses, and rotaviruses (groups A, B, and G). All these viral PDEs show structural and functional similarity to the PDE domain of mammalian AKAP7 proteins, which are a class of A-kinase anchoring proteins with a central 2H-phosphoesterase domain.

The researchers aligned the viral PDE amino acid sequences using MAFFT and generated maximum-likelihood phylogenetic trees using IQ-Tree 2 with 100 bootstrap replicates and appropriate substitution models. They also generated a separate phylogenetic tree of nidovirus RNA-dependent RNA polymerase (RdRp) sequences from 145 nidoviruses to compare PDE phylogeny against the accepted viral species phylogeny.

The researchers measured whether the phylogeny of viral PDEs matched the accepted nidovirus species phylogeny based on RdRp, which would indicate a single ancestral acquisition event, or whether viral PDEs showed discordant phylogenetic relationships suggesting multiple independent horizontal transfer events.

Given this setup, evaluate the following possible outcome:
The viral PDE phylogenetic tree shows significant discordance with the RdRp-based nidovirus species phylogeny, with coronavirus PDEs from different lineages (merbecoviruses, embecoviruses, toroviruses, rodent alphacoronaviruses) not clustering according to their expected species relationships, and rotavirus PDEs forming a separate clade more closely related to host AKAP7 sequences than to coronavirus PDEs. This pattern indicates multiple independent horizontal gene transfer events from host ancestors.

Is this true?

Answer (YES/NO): YES